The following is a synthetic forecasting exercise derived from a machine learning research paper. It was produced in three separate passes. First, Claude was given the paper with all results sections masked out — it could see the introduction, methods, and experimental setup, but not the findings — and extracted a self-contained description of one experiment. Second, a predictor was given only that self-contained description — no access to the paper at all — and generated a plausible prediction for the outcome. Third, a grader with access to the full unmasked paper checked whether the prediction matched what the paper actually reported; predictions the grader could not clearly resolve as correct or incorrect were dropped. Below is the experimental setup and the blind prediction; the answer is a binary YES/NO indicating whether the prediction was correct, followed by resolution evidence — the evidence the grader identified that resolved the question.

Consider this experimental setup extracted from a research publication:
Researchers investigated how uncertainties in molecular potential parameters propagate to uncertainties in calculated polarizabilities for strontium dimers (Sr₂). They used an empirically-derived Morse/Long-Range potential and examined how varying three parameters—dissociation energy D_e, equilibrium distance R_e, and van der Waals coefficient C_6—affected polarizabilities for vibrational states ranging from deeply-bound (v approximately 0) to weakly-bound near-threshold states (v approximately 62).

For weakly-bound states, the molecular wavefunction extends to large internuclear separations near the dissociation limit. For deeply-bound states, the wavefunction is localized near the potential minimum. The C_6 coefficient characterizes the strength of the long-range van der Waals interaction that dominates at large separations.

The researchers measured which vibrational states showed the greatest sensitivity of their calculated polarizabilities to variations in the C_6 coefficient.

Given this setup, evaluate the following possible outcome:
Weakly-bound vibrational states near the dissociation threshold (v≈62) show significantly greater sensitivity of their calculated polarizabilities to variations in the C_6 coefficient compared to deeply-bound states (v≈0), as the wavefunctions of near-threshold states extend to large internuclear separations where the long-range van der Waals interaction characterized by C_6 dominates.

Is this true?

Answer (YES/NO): YES